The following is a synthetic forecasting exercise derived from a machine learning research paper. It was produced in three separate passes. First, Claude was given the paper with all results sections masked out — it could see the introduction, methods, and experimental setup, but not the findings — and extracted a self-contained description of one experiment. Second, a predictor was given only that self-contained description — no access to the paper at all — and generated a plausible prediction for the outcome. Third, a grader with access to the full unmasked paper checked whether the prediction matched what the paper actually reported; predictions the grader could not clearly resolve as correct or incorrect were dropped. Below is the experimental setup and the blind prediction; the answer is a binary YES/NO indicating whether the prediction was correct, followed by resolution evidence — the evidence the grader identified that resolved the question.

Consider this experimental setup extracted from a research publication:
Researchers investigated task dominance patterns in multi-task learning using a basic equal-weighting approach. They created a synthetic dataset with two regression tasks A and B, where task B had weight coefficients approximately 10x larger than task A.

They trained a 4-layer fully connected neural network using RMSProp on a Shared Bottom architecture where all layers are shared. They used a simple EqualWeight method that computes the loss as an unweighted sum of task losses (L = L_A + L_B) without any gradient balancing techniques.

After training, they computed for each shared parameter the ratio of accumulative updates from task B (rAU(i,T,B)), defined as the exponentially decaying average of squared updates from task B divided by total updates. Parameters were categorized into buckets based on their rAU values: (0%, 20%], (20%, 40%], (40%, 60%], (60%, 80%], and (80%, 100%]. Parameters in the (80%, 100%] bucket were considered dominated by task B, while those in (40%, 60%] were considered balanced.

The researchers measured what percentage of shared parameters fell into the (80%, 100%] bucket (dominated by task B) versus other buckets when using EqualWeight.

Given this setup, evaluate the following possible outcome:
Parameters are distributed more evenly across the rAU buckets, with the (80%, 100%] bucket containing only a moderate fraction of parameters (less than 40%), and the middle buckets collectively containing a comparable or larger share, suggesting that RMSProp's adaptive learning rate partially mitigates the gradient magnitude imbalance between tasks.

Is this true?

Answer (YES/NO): NO